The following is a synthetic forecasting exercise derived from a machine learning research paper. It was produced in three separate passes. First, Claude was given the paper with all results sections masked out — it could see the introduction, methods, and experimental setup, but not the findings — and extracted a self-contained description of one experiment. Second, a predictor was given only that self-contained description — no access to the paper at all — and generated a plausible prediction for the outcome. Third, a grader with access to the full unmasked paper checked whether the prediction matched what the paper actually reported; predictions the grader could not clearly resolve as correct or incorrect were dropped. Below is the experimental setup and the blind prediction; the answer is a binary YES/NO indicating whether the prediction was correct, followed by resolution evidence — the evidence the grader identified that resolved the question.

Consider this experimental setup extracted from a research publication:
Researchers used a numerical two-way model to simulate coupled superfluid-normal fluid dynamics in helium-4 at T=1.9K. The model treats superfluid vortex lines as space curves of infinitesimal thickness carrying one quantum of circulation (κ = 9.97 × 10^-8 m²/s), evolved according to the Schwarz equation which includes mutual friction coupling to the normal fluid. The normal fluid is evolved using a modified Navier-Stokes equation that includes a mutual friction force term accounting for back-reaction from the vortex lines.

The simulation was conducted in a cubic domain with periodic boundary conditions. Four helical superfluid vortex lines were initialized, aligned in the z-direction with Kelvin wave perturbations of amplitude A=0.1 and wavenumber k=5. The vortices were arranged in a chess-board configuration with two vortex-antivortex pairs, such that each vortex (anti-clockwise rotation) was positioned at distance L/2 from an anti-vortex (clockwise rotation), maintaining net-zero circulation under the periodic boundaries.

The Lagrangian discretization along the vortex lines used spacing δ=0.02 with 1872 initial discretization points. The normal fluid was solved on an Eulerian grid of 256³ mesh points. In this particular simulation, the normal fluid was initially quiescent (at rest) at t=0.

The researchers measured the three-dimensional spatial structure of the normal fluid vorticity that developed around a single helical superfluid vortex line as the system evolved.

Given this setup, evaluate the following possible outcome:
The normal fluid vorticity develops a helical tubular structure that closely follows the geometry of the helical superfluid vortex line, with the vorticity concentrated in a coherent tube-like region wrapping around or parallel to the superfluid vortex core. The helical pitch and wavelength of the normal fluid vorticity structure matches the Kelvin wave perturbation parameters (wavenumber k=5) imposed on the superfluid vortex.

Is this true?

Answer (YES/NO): NO